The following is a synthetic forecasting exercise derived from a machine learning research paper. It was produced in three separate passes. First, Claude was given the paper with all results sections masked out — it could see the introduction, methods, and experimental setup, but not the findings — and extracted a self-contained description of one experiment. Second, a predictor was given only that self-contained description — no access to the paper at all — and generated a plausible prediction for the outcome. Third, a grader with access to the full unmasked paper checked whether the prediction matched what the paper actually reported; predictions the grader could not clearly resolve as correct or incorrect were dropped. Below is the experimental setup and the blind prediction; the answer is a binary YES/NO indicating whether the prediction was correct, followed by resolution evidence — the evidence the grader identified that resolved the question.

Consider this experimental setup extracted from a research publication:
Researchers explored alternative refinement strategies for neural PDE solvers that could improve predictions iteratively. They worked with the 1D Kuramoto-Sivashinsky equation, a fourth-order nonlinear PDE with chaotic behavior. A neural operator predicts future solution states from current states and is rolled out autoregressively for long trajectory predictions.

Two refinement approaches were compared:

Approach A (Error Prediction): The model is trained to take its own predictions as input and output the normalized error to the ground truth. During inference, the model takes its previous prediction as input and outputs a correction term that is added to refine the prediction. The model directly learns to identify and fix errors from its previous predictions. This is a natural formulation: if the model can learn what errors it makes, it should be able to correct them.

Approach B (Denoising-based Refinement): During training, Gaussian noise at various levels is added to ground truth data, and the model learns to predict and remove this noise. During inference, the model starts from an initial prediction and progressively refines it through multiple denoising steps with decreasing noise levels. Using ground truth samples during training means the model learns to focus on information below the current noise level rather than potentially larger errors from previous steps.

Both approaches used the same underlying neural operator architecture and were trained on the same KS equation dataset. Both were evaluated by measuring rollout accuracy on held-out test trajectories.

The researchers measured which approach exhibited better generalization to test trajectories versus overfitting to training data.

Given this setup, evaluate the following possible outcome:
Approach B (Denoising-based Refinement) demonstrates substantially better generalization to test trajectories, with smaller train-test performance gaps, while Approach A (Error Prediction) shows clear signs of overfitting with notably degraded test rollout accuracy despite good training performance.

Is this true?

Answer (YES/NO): YES